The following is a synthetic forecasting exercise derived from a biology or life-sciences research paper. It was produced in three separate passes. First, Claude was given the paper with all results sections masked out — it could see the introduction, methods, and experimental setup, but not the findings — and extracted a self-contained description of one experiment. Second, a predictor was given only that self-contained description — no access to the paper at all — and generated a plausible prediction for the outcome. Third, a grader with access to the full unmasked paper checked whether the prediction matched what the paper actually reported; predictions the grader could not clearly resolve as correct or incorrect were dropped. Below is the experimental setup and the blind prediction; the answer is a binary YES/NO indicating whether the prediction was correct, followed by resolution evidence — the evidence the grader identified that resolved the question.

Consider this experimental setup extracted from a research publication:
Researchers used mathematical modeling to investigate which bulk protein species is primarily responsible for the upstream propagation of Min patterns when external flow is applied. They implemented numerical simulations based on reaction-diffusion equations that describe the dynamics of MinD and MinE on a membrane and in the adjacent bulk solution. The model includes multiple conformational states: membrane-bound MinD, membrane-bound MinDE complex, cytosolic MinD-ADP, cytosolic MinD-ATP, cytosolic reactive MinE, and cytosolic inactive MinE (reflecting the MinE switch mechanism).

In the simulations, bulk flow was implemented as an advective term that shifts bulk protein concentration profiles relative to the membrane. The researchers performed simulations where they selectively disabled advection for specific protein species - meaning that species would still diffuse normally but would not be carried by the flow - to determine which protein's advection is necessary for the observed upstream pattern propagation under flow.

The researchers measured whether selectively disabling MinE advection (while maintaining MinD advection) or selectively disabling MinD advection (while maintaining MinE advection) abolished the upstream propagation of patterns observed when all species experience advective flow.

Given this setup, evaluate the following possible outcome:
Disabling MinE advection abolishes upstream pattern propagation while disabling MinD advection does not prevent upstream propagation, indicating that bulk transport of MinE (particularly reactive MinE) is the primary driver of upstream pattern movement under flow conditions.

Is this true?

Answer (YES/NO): NO